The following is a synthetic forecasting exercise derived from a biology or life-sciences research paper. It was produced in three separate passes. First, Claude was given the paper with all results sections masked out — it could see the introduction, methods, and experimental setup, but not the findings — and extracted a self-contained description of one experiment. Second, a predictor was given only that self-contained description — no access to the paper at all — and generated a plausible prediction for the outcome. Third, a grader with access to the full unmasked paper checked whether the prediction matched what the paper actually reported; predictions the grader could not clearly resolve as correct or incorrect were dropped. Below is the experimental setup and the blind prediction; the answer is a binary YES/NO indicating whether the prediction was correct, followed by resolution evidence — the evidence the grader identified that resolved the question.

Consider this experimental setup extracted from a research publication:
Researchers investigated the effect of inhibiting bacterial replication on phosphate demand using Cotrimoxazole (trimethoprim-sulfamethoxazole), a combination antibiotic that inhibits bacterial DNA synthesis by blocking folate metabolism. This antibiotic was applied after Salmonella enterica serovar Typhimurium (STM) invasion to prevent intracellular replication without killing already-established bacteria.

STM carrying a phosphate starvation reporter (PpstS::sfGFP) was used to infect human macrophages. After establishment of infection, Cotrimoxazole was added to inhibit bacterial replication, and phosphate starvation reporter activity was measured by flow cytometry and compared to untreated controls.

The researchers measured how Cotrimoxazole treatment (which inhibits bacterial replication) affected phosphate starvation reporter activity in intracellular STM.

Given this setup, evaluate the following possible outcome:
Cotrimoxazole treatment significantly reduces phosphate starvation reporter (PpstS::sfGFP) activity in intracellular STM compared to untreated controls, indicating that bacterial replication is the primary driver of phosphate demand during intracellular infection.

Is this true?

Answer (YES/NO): YES